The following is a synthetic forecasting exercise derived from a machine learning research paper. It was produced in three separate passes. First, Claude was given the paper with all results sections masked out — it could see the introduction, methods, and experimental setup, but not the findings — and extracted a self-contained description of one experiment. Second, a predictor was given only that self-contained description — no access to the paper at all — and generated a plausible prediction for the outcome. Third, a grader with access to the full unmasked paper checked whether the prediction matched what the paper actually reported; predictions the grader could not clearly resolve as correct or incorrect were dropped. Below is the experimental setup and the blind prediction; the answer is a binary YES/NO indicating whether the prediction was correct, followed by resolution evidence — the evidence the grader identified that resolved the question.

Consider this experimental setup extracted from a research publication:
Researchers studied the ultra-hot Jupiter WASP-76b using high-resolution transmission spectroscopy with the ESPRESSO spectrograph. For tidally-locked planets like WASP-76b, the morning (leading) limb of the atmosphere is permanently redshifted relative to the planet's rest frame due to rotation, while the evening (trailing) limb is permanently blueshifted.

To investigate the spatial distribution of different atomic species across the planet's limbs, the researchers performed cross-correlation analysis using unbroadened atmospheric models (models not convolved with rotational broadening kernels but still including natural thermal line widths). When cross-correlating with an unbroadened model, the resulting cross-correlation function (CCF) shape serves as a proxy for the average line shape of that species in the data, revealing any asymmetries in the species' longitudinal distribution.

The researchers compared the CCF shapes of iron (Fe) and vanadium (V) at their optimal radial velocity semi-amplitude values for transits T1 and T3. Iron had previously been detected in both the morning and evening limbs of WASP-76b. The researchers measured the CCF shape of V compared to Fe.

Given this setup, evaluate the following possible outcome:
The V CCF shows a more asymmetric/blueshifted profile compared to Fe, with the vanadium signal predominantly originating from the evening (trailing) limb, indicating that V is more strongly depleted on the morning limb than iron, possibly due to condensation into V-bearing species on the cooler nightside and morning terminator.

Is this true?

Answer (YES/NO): YES